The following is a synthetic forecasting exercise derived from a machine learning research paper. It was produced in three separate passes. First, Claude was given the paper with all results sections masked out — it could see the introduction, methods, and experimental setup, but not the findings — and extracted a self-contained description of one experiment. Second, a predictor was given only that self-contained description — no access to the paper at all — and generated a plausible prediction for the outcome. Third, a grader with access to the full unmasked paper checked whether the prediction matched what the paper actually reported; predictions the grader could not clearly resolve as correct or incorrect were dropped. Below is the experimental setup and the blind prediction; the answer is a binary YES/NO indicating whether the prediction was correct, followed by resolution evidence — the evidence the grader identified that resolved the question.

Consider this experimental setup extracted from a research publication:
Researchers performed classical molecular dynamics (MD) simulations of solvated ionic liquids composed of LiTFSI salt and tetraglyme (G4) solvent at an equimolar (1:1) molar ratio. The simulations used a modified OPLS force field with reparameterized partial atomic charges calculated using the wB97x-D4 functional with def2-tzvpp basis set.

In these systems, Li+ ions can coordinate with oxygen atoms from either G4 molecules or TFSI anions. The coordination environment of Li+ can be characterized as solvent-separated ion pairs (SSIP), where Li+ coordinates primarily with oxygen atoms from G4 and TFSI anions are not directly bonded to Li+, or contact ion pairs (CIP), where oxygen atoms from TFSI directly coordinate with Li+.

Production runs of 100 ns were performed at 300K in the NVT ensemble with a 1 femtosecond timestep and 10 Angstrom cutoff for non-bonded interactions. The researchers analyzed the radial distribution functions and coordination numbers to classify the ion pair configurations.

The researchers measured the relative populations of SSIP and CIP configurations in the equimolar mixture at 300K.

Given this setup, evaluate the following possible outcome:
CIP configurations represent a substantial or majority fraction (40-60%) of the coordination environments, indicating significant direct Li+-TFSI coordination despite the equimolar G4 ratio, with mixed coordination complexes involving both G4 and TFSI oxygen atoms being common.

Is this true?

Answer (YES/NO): NO